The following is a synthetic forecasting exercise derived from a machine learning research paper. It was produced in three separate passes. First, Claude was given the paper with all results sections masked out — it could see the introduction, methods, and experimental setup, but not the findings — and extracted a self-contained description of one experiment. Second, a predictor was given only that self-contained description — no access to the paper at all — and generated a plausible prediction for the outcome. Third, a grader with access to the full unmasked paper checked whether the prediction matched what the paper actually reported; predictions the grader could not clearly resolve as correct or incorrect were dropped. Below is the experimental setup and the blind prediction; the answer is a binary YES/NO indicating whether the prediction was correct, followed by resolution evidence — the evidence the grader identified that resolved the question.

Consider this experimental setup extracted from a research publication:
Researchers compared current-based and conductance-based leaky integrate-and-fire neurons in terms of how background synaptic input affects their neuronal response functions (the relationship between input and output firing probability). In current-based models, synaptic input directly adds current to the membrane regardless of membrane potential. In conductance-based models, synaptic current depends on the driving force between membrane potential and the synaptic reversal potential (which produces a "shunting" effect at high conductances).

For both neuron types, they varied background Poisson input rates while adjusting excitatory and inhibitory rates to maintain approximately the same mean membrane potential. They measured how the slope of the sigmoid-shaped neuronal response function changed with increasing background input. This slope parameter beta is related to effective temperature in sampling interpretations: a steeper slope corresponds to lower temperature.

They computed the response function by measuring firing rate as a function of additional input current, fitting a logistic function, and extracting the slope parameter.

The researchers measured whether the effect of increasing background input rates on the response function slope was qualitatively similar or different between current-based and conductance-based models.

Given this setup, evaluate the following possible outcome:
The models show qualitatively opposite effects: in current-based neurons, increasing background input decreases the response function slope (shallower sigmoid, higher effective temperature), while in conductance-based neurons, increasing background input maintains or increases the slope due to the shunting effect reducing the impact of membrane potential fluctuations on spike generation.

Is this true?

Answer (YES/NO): NO